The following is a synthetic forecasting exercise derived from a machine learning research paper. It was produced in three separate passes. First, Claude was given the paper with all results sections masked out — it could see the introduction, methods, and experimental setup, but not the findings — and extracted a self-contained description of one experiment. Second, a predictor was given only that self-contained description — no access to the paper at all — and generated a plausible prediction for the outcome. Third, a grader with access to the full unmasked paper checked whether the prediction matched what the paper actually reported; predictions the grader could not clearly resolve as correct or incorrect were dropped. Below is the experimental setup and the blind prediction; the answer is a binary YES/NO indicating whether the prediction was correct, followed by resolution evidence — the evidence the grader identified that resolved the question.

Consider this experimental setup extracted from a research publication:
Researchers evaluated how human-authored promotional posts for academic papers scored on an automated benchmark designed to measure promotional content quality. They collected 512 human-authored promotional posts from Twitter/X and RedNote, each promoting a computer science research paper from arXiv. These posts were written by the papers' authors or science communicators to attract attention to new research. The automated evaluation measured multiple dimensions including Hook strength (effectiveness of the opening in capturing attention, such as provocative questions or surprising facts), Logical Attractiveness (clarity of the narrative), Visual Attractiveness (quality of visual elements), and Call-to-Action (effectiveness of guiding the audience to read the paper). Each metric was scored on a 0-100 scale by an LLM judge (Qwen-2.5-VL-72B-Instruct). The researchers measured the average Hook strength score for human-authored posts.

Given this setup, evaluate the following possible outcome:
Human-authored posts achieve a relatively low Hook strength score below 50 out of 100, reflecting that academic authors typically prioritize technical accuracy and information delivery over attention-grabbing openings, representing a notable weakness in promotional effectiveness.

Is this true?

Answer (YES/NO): YES